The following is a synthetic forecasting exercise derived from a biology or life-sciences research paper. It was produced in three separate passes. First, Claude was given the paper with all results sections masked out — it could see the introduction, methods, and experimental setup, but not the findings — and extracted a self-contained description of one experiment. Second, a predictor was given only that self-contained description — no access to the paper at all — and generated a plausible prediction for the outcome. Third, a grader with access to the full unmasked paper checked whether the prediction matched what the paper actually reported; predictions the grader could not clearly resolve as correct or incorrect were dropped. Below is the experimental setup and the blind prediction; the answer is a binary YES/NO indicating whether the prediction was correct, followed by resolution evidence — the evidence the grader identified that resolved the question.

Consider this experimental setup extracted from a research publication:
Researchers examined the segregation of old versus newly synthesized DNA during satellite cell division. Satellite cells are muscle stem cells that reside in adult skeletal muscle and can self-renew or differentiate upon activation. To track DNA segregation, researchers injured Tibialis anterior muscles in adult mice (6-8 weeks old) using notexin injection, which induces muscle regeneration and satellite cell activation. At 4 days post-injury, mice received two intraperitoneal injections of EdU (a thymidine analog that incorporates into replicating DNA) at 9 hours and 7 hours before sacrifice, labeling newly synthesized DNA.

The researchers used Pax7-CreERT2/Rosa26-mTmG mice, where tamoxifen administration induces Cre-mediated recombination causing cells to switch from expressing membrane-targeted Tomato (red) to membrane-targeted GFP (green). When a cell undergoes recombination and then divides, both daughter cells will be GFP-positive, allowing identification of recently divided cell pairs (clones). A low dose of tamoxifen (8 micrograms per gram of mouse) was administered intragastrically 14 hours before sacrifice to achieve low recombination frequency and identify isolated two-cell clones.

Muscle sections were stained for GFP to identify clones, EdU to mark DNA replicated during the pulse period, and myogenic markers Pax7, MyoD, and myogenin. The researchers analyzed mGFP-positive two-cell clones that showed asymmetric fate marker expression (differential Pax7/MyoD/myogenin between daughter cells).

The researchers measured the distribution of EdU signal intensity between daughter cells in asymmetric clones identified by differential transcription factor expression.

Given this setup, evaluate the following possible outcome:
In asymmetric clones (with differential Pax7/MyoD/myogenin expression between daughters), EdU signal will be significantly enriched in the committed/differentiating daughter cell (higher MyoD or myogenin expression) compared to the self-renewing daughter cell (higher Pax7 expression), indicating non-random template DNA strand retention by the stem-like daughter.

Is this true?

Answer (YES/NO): NO